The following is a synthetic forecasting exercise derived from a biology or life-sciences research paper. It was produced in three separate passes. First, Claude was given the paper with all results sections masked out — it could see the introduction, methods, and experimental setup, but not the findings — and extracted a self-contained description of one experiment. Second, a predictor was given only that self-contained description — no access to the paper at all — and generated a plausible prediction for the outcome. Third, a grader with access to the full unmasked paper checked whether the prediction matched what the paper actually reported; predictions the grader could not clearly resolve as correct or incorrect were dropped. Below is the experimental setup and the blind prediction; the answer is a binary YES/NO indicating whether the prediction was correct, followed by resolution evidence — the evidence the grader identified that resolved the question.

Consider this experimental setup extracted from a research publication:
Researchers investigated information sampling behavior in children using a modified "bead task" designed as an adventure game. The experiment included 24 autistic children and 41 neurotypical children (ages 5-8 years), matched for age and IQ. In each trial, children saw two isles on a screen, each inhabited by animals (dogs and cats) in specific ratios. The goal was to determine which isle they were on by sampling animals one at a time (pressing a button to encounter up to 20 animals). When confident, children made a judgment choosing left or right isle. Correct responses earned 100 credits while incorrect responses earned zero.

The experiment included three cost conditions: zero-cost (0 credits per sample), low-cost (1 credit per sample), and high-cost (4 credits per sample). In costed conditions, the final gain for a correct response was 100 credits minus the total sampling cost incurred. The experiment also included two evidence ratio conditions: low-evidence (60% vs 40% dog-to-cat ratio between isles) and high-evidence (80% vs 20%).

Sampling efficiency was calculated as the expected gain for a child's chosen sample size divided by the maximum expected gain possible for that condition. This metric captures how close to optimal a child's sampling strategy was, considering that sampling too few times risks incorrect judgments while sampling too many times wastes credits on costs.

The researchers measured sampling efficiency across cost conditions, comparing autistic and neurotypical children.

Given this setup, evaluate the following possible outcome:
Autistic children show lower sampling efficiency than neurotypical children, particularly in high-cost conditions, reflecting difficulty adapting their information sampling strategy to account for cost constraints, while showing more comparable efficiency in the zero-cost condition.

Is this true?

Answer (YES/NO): YES